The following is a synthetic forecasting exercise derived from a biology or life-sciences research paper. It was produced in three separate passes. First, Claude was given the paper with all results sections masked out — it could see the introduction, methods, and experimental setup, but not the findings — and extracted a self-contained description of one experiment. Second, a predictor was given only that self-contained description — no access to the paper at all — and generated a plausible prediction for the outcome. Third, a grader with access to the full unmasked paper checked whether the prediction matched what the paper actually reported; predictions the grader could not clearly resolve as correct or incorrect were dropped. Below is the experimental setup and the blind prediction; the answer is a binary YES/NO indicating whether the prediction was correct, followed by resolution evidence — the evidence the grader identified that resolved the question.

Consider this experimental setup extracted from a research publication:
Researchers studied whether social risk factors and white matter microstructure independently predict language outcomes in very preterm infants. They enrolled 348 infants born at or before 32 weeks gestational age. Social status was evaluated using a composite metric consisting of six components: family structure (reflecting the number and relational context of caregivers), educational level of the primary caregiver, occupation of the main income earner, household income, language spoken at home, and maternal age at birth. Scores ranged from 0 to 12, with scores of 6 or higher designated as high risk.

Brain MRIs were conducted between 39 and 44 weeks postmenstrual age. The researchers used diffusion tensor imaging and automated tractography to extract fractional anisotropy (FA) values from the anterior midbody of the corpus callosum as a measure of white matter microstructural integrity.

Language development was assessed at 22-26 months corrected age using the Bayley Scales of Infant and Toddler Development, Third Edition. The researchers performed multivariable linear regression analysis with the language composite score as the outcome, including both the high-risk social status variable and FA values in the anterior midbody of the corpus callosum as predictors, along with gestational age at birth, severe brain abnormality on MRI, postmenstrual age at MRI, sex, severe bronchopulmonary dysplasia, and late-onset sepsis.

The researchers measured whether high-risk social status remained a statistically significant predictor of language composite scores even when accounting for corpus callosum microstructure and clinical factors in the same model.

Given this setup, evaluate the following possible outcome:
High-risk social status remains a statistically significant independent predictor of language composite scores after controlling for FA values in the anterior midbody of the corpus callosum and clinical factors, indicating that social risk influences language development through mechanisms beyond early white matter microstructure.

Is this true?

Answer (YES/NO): YES